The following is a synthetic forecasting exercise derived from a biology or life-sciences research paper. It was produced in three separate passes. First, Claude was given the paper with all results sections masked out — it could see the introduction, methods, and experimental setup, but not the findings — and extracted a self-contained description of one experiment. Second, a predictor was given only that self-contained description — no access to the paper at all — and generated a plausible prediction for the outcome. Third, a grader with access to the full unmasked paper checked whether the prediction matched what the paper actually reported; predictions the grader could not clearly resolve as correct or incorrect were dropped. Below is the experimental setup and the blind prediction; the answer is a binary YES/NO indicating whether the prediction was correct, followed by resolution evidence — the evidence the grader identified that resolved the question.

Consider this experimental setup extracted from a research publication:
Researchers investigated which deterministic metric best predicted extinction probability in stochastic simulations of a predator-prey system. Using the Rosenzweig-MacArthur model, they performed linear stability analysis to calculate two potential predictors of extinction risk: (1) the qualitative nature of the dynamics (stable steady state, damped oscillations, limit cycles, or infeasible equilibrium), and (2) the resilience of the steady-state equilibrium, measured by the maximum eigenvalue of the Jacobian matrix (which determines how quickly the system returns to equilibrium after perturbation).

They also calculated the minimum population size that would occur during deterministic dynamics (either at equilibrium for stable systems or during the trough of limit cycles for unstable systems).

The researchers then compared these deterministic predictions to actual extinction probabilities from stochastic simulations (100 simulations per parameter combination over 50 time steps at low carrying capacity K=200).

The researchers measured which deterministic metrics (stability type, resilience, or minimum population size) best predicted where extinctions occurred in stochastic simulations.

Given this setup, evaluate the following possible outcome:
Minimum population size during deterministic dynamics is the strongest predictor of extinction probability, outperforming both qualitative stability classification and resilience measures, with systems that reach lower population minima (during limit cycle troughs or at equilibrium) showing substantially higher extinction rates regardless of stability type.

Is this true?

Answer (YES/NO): NO